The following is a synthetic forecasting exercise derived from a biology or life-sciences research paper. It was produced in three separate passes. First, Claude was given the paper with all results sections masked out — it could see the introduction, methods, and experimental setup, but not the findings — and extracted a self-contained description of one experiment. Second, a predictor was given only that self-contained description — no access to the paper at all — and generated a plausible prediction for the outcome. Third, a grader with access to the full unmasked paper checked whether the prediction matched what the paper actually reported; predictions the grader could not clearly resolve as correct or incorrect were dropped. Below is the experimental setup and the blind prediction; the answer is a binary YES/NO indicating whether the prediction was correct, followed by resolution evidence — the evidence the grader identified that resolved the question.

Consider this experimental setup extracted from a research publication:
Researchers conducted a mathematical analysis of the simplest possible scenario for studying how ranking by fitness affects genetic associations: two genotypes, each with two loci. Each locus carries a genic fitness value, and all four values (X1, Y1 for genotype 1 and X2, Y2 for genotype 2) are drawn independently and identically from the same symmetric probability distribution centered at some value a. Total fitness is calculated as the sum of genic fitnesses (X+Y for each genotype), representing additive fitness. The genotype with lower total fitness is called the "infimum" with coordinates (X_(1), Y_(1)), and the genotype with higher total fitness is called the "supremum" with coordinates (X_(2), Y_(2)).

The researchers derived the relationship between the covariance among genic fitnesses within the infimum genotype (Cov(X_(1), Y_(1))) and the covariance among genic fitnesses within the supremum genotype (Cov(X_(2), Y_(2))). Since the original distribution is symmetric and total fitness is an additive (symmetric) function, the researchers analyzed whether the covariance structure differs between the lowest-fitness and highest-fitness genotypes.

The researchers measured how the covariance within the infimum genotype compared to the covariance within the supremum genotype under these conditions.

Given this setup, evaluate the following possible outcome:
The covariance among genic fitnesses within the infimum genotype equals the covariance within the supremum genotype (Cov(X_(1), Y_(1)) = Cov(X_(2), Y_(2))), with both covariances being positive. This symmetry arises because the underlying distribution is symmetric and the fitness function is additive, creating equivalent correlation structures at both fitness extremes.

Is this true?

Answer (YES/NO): NO